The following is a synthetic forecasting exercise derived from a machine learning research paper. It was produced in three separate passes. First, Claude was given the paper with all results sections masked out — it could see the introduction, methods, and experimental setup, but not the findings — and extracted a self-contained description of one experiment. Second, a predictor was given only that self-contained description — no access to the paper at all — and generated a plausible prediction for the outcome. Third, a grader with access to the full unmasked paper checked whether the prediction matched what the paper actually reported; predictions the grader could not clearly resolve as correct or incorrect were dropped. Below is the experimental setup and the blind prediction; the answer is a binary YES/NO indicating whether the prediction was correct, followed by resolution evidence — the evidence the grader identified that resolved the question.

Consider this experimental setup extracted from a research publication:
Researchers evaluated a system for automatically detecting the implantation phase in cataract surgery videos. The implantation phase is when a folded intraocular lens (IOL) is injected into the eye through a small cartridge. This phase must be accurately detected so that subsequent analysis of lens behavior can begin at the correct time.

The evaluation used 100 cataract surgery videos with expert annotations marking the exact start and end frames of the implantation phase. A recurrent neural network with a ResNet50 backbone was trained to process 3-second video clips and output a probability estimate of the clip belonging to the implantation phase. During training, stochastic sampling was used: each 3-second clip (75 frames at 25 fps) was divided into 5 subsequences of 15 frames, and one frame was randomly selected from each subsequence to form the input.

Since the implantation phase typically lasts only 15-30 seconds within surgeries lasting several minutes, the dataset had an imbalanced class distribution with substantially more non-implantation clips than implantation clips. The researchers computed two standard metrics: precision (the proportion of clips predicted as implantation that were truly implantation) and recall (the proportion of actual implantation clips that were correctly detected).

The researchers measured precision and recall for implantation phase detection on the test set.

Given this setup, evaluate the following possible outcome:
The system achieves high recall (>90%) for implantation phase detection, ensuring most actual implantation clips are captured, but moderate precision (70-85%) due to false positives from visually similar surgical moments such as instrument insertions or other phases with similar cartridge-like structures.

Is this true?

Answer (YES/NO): NO